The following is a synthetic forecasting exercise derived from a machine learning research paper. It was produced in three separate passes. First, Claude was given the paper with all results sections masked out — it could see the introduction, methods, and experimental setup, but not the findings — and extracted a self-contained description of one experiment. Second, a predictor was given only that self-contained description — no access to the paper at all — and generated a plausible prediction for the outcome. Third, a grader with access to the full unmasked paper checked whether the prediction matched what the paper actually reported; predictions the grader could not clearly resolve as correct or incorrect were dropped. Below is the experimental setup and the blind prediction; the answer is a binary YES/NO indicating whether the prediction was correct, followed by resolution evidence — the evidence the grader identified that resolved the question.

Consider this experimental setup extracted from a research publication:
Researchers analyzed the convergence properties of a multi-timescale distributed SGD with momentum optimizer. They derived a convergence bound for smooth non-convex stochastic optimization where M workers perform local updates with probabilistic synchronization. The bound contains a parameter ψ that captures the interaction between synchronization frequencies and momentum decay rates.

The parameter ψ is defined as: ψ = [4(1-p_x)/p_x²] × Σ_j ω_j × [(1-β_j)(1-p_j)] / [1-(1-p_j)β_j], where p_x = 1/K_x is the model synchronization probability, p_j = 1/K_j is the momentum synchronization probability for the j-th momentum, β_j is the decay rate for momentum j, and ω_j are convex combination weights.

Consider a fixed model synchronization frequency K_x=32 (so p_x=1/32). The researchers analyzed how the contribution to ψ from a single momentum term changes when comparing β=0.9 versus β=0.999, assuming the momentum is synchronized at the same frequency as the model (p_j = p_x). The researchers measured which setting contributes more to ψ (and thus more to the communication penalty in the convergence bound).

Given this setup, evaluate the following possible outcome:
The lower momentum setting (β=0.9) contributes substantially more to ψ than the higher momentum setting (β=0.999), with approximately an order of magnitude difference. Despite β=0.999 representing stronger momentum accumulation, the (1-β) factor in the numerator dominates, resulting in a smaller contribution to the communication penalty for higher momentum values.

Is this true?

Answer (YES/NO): YES